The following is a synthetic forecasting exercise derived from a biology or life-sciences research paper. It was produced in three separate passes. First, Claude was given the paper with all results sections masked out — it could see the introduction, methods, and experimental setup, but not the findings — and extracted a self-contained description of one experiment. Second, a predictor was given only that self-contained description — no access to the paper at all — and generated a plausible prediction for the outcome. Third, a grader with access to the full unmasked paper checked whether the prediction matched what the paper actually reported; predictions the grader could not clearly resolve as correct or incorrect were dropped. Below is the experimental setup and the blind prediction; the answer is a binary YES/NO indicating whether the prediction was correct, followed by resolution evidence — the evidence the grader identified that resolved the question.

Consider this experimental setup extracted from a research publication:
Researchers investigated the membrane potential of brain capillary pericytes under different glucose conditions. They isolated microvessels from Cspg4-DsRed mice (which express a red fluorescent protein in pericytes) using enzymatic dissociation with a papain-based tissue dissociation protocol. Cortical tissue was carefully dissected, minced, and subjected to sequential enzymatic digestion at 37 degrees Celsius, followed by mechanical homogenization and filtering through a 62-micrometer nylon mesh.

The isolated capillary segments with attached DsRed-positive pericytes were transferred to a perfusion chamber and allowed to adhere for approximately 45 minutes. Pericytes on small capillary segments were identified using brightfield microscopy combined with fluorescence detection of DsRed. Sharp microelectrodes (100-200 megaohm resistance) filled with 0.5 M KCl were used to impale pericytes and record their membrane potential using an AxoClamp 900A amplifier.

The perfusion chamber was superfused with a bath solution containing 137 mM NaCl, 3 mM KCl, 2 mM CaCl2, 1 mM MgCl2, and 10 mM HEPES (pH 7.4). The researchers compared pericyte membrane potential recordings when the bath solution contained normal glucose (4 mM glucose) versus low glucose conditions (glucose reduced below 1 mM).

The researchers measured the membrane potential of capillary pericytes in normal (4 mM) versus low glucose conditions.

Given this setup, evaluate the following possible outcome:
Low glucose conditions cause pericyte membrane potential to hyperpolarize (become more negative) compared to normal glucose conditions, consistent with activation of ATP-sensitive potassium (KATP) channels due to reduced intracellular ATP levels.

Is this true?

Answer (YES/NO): YES